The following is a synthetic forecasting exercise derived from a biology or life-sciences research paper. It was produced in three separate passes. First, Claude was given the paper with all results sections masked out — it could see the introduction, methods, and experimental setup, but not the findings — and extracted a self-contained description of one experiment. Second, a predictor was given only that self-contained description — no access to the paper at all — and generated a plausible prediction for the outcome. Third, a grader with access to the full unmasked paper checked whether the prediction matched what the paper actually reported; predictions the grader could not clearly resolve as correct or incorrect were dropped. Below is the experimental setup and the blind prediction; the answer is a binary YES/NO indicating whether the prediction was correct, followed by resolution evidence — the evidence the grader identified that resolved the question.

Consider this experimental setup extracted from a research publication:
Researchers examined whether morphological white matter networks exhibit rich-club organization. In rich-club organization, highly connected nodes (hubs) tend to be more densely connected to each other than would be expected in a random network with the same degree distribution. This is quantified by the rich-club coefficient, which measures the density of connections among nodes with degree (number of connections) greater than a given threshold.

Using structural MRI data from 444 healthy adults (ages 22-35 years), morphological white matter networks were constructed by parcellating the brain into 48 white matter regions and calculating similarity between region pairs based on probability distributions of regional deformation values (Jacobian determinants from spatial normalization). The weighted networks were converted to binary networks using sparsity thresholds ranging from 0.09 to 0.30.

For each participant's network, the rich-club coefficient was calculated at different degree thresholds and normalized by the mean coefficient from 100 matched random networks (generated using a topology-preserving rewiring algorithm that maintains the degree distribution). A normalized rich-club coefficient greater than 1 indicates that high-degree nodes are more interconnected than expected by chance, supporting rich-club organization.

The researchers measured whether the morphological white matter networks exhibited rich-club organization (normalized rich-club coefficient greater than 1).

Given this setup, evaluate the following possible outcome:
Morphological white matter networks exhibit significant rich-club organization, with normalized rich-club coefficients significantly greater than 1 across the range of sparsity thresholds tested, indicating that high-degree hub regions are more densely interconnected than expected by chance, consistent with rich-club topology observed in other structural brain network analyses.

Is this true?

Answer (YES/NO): YES